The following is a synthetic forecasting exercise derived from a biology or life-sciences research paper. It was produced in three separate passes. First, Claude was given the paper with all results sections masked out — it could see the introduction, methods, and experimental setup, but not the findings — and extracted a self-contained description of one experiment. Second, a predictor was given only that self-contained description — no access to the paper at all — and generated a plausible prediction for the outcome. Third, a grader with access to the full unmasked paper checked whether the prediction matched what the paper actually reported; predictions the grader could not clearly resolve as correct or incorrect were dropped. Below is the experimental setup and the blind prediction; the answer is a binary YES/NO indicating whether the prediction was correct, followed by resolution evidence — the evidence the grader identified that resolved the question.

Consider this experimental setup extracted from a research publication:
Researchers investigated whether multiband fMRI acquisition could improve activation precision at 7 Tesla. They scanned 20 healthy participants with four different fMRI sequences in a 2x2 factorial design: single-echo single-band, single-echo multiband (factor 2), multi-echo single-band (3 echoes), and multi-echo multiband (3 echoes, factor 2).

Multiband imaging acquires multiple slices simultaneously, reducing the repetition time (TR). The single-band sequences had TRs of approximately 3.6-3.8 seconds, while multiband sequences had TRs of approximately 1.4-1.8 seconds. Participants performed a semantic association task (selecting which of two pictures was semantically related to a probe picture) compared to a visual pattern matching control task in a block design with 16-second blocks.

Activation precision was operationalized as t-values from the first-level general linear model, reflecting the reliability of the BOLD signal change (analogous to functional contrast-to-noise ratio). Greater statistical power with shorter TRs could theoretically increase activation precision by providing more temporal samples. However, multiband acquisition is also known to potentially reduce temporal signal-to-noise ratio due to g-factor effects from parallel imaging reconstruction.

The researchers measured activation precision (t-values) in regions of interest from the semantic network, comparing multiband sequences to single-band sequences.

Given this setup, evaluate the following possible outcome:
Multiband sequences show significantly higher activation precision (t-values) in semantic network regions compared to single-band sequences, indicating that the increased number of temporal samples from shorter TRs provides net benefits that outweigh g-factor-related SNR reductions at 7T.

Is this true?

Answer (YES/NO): YES